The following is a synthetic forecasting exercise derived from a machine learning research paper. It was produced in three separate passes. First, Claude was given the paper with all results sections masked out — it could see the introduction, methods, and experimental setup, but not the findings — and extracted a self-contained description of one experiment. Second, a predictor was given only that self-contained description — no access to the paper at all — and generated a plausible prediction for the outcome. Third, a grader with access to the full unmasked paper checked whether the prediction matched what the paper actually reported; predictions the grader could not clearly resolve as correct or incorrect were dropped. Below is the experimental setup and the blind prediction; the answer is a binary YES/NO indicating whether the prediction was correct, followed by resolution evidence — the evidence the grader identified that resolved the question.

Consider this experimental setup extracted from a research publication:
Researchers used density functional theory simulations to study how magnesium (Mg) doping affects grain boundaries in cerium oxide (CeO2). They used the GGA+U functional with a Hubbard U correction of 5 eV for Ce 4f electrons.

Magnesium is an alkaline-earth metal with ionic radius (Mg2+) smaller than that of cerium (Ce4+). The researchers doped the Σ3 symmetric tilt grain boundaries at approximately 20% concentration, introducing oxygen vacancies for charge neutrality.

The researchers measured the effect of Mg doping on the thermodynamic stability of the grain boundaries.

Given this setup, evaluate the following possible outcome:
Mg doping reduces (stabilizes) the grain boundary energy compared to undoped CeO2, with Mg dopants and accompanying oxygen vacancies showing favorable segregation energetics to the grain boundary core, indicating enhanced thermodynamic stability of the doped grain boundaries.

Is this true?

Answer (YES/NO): NO